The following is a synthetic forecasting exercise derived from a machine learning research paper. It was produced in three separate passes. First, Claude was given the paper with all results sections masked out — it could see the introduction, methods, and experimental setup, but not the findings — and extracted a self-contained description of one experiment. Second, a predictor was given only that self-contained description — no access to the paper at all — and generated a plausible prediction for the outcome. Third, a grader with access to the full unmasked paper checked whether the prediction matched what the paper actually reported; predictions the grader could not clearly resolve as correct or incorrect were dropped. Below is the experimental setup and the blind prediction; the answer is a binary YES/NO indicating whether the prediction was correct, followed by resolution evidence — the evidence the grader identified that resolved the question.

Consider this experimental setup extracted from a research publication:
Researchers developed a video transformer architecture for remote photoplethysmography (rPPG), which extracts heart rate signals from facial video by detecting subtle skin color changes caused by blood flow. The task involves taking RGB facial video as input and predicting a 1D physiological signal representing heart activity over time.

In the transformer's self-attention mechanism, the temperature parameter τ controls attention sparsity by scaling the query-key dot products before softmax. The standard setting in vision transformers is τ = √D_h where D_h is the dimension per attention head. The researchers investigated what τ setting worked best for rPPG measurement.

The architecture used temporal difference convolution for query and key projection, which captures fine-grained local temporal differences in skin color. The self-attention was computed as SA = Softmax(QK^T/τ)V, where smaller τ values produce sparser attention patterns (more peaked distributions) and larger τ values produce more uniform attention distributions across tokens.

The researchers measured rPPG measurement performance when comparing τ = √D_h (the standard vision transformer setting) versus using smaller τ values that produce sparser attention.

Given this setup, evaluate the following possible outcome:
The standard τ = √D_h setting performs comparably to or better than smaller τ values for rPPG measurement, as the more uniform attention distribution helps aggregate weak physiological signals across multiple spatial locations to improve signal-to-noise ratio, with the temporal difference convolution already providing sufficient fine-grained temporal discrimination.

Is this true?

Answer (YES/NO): NO